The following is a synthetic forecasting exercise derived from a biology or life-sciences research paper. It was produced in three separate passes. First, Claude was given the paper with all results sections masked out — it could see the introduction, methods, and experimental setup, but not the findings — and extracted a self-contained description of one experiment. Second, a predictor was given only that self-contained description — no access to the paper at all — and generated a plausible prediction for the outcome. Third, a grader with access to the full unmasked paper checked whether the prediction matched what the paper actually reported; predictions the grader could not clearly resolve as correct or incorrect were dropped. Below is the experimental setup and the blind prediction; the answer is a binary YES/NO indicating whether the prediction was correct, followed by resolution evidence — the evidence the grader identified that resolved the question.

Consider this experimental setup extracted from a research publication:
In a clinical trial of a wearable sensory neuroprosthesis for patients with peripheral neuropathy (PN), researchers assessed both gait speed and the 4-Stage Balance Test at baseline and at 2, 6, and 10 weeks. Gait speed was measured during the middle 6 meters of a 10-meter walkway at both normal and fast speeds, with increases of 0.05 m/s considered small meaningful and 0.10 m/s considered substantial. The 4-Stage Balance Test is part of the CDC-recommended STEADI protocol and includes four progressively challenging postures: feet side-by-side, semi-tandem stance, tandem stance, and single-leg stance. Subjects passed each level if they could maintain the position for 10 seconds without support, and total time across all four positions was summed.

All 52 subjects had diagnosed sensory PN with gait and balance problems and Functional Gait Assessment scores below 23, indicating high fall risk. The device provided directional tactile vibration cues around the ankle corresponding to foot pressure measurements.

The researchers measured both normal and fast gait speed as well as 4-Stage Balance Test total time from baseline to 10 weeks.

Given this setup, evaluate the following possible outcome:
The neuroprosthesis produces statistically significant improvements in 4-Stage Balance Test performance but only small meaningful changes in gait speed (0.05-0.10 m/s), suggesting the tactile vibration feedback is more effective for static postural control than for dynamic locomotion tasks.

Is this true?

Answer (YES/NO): NO